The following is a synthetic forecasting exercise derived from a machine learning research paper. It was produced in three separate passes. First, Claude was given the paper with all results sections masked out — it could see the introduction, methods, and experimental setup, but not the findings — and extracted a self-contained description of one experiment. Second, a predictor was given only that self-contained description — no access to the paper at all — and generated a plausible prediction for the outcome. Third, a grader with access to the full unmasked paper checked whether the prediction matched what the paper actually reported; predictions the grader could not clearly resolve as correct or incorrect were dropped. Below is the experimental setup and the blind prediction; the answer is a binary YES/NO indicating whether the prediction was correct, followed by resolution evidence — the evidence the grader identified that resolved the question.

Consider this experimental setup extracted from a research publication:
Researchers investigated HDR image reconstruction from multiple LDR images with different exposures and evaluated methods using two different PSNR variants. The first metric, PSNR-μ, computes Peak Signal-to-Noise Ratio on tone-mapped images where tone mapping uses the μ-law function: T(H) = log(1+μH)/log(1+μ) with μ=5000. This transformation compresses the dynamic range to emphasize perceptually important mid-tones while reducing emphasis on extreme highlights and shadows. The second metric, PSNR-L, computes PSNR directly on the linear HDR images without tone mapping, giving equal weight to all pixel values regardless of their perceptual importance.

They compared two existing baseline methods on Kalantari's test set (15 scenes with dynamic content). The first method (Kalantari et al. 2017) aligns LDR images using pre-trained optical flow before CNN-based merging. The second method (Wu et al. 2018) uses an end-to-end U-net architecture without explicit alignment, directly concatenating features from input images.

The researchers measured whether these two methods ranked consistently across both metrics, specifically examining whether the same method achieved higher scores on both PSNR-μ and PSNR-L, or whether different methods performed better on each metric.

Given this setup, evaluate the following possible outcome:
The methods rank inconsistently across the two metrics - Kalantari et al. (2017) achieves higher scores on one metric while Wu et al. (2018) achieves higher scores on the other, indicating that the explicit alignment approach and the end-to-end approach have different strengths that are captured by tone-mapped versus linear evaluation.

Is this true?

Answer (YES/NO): YES